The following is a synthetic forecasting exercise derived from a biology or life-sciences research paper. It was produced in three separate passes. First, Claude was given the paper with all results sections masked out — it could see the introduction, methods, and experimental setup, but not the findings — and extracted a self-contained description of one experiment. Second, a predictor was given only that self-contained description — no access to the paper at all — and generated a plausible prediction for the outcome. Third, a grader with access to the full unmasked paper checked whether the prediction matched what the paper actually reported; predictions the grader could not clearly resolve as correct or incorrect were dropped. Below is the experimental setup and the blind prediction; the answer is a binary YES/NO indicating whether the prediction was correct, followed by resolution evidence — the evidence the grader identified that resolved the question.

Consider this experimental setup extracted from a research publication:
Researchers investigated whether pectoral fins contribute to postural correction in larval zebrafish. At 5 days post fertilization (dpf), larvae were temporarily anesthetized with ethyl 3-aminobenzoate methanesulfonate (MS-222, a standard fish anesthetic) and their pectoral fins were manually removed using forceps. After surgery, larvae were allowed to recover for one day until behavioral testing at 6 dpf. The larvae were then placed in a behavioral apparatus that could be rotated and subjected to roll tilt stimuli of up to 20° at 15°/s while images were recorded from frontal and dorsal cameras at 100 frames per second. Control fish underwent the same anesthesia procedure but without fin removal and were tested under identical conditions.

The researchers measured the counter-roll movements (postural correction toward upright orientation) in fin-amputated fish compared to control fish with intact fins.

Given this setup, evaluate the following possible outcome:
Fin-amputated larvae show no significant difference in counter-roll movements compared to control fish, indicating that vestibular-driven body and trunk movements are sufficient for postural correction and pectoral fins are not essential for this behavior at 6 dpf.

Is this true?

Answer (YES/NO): NO